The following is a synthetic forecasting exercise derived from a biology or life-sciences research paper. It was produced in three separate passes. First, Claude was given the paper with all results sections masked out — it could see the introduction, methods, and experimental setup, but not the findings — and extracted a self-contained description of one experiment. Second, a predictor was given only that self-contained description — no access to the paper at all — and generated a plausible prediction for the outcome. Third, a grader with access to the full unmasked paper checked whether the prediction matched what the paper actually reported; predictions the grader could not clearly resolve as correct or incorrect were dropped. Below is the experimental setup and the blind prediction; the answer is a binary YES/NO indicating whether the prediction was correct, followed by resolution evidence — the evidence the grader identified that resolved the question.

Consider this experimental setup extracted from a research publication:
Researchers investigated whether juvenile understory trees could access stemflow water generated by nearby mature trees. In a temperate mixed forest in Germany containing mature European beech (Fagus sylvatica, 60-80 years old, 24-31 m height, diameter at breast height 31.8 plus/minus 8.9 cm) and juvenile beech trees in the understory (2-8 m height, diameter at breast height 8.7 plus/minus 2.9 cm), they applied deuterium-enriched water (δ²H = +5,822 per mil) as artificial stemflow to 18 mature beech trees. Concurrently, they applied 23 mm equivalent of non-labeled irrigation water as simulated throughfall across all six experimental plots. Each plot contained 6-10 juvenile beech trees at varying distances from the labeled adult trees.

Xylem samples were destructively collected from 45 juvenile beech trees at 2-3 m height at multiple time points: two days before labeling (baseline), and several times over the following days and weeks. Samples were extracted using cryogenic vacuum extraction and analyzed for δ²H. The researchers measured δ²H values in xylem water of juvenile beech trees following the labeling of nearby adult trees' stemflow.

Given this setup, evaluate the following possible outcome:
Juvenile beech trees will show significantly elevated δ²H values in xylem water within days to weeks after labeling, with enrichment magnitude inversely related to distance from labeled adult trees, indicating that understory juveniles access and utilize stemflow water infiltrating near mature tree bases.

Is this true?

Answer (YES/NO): YES